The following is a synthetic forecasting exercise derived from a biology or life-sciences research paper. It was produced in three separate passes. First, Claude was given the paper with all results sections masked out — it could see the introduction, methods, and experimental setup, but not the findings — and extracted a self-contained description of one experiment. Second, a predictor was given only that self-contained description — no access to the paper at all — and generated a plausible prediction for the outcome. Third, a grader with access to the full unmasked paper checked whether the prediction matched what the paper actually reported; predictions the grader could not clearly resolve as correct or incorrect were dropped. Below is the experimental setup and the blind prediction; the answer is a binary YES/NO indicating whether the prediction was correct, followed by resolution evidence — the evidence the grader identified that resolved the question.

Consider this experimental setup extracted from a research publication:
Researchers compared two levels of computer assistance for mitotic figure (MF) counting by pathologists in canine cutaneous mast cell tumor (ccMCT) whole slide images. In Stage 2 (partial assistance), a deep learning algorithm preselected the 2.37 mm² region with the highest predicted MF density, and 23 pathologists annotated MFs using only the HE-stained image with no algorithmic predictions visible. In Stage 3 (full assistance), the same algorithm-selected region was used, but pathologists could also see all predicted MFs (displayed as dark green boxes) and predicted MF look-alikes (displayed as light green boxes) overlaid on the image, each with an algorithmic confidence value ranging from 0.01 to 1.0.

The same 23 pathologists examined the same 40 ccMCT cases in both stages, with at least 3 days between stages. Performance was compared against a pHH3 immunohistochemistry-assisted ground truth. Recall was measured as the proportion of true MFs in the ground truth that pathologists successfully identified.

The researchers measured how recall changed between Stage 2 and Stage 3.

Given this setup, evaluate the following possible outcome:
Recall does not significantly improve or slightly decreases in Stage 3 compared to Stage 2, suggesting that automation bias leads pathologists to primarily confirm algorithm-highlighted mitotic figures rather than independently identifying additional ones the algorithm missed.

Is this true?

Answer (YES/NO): NO